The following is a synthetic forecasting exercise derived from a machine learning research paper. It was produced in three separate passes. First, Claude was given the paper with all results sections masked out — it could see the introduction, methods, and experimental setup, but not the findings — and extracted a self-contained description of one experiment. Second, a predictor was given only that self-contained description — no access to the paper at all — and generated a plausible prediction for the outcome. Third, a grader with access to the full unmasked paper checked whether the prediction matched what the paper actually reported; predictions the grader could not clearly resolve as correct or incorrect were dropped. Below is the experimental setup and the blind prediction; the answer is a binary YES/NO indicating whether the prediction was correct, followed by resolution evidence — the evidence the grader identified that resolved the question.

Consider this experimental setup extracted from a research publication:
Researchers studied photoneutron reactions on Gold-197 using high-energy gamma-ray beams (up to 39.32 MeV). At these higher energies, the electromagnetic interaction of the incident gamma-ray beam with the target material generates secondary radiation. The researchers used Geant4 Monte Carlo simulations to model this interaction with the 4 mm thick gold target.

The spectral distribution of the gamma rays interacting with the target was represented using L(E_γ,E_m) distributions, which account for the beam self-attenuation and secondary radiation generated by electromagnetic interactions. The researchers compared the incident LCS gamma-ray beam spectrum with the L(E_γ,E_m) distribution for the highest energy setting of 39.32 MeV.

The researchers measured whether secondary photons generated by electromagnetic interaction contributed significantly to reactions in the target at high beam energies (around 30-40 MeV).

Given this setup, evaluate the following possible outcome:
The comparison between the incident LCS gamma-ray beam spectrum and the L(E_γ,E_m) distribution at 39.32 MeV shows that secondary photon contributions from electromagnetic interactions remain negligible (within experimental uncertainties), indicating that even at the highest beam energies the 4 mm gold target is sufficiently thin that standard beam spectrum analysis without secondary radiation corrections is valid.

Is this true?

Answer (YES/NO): NO